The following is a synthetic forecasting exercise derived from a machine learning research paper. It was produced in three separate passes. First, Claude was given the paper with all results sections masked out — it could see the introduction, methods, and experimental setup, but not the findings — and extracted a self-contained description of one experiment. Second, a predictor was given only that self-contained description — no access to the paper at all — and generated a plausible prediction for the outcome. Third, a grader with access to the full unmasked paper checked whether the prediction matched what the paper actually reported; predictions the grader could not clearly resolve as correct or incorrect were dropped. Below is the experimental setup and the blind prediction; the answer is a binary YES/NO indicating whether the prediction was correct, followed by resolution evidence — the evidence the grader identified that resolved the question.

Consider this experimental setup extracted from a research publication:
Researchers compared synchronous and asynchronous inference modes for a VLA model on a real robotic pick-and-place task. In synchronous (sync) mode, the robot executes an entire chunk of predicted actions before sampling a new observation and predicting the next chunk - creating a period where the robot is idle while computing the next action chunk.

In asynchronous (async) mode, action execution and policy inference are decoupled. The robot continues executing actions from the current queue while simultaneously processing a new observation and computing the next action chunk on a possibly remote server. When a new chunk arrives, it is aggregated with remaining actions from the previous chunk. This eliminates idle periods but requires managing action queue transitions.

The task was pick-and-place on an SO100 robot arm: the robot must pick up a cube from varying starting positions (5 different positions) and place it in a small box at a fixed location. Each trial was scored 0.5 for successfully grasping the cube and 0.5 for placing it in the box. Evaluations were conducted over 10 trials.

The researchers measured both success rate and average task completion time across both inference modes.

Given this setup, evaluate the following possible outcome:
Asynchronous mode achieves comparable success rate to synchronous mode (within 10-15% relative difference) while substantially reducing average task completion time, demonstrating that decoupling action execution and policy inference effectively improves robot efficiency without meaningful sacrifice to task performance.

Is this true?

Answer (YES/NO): YES